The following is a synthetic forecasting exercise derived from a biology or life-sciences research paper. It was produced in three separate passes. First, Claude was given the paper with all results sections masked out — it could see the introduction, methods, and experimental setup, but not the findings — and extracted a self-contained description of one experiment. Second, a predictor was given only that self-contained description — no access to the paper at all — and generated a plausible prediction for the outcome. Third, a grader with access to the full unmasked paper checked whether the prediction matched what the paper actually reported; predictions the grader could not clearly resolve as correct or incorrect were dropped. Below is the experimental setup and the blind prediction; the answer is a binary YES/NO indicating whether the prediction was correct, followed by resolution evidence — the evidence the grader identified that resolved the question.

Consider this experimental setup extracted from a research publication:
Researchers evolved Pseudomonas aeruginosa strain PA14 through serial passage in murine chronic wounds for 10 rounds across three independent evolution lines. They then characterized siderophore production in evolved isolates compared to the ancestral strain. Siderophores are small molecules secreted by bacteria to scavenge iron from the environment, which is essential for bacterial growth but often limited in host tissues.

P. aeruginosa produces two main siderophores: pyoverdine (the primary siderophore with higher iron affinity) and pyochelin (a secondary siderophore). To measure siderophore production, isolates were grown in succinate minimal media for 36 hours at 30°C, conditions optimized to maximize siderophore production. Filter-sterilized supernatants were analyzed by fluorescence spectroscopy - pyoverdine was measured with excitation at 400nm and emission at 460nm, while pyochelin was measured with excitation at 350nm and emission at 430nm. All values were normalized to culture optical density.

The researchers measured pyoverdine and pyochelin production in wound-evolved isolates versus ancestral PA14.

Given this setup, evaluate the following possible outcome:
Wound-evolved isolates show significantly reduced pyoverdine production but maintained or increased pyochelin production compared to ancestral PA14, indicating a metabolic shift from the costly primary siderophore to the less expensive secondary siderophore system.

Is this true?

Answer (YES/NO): NO